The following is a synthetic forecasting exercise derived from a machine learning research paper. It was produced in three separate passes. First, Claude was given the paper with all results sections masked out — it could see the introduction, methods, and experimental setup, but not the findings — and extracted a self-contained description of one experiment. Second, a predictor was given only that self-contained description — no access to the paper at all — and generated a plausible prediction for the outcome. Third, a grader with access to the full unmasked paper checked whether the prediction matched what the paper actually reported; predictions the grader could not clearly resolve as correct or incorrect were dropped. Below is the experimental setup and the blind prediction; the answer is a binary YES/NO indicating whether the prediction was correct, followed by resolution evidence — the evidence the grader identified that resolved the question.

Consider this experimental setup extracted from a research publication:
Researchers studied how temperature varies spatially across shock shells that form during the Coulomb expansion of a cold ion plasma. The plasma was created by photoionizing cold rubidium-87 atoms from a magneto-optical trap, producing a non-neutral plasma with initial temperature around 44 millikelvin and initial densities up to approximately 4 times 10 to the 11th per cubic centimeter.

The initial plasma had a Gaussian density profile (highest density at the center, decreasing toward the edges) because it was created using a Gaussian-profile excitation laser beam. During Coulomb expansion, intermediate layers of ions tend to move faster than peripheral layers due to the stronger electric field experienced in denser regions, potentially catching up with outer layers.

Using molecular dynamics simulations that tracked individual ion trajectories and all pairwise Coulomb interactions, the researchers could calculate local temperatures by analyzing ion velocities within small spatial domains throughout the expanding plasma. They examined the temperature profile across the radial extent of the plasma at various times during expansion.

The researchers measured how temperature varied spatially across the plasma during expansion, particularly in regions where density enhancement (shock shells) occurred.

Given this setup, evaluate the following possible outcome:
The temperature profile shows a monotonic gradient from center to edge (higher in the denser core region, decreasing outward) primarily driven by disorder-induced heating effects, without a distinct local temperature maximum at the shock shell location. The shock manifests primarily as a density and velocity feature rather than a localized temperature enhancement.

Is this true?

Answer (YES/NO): NO